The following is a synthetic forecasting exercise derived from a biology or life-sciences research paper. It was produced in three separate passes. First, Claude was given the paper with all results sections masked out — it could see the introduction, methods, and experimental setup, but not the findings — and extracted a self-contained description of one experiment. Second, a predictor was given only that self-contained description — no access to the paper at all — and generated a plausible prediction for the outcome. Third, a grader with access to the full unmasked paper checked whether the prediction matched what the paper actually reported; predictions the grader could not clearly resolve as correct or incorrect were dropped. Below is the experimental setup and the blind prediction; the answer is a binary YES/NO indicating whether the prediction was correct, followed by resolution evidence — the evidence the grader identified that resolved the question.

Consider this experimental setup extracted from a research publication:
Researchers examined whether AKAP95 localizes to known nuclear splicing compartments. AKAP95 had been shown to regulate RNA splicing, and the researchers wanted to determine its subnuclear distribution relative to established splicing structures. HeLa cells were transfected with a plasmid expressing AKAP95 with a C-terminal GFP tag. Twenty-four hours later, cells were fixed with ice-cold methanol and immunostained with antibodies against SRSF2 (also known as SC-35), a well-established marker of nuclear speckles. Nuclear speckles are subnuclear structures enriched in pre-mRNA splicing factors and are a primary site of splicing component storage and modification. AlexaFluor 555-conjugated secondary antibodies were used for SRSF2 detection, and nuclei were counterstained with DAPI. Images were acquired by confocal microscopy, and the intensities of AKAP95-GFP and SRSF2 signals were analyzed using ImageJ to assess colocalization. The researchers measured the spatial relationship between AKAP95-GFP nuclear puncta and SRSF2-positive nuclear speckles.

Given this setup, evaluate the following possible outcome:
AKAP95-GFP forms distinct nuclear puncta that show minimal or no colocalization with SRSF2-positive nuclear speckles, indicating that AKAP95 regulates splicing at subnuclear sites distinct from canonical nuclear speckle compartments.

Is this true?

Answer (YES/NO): NO